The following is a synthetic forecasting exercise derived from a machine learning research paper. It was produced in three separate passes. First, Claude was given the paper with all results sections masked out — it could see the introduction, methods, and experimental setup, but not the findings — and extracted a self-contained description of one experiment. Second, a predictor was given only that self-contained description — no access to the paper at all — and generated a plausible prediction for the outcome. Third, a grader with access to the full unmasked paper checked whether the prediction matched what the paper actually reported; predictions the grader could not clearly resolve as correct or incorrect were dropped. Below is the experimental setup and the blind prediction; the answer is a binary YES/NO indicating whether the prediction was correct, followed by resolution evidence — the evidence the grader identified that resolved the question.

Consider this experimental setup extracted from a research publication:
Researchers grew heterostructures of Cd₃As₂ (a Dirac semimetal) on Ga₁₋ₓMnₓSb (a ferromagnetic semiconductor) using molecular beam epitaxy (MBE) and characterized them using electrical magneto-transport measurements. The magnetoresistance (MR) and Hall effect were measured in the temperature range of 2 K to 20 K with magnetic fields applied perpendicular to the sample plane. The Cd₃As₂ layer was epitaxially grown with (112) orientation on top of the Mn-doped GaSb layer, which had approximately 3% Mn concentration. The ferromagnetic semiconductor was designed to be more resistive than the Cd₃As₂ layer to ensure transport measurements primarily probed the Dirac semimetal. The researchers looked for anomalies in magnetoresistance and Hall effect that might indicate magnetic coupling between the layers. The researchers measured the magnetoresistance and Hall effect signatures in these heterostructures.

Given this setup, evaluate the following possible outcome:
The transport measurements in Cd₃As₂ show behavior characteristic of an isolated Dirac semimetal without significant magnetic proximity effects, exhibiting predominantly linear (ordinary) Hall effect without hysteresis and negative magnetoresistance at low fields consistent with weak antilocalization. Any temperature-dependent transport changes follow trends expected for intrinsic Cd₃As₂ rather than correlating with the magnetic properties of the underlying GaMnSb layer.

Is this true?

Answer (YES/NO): NO